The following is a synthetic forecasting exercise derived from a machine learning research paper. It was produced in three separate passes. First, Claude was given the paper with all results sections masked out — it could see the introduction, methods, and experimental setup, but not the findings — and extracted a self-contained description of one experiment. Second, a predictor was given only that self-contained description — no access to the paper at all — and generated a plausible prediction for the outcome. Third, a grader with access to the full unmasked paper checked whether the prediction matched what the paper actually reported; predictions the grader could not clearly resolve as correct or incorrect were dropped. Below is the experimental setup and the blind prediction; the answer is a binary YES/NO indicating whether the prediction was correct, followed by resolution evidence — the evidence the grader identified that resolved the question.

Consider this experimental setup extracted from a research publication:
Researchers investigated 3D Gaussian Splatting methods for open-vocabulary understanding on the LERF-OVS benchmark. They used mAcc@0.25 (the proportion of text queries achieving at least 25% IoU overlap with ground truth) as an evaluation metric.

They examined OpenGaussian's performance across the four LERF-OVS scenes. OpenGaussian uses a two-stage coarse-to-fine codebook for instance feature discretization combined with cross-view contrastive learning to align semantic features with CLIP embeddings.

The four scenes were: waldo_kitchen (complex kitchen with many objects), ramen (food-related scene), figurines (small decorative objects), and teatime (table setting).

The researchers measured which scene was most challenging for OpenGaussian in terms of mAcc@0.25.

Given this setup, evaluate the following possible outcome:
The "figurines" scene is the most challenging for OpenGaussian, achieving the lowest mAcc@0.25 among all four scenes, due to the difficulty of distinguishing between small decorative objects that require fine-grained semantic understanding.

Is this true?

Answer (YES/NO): NO